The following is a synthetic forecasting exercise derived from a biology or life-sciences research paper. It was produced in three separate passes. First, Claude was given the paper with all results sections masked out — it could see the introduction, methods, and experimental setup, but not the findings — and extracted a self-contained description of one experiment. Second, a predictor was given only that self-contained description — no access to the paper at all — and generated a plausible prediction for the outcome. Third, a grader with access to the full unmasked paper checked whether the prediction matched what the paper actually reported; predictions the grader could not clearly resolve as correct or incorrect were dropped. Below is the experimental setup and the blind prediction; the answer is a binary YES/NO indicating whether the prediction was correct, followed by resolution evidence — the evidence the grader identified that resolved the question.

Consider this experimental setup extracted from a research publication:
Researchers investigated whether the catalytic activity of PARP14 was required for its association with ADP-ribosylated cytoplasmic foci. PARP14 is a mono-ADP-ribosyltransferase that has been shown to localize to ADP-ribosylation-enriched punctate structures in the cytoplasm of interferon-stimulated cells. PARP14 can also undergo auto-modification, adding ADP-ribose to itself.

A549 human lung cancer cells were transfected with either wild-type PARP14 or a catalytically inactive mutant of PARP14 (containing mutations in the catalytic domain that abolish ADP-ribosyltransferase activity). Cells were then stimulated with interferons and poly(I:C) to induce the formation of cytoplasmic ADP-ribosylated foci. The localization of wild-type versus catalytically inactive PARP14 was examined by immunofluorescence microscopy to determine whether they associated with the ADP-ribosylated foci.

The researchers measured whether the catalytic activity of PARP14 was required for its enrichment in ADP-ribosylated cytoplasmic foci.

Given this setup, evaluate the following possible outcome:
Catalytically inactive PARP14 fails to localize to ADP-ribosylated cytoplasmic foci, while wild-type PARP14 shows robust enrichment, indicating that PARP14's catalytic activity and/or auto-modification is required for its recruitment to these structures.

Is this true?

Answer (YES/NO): YES